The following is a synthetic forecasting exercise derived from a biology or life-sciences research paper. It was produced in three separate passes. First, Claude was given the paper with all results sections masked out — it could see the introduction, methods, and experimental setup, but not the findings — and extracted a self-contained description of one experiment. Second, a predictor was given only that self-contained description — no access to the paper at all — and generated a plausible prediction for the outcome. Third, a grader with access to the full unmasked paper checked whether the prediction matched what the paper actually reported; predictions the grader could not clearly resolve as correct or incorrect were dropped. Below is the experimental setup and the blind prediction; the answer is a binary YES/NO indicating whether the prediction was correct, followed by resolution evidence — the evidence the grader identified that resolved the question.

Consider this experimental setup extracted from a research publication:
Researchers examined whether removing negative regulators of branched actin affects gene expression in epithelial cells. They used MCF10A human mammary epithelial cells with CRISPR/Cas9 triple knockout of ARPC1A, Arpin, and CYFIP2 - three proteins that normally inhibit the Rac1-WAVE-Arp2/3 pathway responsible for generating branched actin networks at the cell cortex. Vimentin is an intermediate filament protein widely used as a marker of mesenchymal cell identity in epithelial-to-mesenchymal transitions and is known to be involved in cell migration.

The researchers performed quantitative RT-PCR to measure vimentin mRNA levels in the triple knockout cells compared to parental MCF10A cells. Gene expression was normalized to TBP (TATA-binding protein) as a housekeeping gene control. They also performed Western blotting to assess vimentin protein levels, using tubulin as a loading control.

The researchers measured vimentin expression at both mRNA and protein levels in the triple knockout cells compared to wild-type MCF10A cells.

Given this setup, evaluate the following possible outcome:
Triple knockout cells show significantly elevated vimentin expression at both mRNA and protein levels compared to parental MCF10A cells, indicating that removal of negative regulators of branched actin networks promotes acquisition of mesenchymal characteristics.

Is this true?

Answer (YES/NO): NO